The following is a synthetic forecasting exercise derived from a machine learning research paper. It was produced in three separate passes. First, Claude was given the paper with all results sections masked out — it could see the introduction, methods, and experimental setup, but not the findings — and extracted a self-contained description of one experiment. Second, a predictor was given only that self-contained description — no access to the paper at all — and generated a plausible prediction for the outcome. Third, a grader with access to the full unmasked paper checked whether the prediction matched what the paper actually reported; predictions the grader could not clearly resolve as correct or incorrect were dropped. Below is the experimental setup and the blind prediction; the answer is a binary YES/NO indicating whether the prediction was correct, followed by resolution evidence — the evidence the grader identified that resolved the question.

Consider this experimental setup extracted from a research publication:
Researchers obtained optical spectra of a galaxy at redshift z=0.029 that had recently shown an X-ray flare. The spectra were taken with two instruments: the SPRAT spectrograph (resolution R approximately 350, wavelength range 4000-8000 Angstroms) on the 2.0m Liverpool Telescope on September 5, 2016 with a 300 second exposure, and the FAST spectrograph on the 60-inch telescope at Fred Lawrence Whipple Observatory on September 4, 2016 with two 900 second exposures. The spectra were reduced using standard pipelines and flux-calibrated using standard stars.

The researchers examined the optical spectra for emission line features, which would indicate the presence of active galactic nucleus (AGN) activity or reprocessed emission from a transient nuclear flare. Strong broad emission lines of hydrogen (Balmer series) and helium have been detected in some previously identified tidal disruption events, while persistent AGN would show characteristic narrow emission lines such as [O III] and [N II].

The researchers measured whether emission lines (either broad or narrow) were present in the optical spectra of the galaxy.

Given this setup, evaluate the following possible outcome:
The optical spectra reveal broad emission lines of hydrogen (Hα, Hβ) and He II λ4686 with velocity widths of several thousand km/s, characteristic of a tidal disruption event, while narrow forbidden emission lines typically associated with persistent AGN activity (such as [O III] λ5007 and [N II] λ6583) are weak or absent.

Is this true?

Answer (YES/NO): NO